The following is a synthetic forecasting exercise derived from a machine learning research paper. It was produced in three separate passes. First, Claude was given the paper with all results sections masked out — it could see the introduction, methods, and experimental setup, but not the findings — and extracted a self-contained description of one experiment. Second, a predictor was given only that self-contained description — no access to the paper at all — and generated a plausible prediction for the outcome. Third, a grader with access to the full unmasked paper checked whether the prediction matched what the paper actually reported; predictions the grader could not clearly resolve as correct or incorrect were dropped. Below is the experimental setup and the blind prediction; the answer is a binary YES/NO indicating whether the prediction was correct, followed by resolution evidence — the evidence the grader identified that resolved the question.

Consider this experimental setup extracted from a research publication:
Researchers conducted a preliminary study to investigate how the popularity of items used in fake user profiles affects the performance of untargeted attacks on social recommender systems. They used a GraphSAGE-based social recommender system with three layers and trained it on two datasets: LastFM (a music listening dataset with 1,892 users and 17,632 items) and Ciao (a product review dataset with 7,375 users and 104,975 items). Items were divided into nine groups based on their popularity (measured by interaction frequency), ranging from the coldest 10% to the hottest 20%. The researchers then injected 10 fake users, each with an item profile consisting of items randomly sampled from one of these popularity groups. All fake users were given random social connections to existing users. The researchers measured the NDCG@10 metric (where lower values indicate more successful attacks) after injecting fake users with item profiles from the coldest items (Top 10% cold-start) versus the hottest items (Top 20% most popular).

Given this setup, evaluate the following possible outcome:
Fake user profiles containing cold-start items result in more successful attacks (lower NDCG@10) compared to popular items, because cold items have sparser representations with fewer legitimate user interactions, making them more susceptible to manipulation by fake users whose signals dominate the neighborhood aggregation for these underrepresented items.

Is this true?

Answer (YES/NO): YES